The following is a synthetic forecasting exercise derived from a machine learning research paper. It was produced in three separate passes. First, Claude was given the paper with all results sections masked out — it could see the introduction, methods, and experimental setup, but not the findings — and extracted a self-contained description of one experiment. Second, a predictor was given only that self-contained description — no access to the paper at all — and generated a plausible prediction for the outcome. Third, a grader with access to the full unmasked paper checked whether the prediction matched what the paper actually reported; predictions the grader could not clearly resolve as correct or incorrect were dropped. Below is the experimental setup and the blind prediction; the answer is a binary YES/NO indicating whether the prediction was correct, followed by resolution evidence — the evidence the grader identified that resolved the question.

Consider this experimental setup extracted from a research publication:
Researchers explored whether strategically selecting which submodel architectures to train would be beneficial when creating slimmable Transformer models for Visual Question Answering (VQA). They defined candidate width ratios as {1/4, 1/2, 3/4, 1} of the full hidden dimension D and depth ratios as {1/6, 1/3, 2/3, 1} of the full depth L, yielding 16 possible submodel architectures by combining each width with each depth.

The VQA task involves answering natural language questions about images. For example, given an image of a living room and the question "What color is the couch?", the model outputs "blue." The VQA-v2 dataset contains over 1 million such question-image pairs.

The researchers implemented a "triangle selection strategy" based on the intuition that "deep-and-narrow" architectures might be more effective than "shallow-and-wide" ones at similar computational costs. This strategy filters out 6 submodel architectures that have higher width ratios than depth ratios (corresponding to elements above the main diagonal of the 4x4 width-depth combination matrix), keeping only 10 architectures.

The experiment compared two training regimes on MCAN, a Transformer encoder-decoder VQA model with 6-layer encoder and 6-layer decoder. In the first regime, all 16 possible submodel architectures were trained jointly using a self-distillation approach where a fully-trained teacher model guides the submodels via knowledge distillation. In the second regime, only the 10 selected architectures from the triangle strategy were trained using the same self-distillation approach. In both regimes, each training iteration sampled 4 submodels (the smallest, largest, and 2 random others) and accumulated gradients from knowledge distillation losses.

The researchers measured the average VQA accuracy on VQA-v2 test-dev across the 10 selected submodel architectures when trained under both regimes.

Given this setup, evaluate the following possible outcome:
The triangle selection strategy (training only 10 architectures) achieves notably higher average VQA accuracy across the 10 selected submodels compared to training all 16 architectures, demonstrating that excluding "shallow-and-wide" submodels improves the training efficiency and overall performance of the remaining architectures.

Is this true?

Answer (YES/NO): YES